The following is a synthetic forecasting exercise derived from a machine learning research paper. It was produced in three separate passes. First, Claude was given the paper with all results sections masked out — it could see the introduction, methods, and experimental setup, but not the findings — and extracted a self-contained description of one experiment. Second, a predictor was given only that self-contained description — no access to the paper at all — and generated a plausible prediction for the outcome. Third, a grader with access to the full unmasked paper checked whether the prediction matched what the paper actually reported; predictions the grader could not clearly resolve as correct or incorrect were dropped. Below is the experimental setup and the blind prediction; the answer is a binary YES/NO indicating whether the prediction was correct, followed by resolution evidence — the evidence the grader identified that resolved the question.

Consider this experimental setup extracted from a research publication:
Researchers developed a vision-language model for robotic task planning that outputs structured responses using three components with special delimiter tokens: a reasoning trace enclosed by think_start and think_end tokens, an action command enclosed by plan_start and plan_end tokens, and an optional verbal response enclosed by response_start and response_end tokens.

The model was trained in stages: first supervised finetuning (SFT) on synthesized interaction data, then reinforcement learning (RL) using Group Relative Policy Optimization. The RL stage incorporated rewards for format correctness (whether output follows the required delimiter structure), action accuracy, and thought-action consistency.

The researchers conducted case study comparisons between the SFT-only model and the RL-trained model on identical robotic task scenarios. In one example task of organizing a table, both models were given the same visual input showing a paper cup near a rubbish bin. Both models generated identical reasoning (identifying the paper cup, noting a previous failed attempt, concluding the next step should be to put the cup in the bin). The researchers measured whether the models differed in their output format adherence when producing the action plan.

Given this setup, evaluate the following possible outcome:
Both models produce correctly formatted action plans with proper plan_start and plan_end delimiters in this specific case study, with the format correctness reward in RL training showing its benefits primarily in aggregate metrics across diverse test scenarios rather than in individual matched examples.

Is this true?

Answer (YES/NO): NO